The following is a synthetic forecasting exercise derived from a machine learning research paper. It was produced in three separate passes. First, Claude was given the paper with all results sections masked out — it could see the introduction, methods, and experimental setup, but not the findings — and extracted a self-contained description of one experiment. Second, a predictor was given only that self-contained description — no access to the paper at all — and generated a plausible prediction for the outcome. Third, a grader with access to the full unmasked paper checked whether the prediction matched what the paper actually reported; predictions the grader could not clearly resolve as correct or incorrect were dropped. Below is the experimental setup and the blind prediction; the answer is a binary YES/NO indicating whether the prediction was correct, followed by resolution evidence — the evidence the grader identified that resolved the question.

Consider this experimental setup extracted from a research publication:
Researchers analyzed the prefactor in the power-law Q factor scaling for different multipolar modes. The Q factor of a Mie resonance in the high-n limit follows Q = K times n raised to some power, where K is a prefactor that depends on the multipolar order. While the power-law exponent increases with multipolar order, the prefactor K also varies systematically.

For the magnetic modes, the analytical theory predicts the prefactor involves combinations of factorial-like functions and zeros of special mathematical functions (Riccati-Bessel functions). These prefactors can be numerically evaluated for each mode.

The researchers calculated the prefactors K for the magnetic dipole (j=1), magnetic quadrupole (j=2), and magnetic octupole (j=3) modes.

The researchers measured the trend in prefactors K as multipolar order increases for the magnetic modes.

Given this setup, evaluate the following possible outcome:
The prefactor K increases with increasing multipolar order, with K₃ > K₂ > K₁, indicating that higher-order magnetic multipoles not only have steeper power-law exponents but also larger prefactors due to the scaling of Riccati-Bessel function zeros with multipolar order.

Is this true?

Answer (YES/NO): NO